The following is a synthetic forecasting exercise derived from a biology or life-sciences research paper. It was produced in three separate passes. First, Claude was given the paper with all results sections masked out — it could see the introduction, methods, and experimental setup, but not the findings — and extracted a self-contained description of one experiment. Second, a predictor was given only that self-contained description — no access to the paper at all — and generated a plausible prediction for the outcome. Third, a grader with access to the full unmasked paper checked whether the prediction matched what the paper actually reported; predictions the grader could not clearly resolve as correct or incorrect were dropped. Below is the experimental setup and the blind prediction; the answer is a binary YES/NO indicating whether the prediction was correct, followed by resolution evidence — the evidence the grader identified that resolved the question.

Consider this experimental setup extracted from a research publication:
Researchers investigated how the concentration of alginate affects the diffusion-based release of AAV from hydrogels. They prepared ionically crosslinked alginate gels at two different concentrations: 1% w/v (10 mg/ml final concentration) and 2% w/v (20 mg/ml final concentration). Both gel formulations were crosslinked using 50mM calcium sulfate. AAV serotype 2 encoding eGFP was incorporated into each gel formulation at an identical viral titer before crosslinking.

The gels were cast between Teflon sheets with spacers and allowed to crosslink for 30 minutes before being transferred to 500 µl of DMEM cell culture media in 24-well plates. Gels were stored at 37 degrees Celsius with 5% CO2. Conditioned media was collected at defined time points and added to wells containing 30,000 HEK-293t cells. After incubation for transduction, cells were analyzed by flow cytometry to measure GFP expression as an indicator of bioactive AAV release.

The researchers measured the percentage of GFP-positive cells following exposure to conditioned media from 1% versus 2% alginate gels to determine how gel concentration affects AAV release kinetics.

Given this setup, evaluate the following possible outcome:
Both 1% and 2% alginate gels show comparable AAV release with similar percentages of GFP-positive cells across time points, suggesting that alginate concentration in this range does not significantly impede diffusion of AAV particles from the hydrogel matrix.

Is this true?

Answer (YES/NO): YES